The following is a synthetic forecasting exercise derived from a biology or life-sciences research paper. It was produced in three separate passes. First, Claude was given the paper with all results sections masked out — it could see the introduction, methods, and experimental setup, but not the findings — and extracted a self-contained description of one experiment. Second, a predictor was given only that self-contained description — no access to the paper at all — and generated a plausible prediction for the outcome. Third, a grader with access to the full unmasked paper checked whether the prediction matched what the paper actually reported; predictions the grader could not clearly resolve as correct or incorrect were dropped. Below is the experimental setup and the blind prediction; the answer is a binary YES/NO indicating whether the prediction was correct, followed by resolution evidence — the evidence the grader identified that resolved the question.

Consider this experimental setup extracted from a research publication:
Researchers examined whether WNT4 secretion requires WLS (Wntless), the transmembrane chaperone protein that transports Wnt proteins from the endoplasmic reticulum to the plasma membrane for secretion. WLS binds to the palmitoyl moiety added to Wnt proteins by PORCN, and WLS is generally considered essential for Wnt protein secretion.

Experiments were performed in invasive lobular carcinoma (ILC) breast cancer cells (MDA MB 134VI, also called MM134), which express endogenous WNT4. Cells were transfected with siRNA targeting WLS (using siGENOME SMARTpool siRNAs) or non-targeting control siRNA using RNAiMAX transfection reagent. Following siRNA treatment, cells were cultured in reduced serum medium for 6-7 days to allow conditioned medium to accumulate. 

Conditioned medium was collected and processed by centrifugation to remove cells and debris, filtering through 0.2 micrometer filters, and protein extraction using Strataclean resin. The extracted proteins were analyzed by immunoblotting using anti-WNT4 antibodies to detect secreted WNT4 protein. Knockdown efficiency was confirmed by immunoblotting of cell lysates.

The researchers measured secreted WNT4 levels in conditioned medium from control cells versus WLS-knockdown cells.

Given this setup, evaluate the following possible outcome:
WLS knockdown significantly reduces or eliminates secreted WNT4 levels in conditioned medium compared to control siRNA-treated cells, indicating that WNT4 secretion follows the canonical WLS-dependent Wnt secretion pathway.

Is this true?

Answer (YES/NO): YES